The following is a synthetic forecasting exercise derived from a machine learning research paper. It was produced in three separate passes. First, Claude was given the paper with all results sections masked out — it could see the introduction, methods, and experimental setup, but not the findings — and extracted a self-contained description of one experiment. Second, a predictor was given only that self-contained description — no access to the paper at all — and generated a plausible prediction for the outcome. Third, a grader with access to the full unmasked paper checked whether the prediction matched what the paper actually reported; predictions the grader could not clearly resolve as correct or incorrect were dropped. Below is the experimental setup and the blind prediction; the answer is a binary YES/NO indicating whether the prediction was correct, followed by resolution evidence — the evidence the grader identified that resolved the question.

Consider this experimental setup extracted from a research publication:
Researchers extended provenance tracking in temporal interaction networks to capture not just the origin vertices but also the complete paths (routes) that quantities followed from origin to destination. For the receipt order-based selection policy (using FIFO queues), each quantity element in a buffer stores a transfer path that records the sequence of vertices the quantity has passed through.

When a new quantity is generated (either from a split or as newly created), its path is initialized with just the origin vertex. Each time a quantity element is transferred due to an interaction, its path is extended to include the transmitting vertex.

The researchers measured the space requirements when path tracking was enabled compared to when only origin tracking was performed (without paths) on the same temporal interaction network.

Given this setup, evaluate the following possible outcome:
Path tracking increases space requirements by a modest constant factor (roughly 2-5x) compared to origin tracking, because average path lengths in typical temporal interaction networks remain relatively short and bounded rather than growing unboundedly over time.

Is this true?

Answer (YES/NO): NO